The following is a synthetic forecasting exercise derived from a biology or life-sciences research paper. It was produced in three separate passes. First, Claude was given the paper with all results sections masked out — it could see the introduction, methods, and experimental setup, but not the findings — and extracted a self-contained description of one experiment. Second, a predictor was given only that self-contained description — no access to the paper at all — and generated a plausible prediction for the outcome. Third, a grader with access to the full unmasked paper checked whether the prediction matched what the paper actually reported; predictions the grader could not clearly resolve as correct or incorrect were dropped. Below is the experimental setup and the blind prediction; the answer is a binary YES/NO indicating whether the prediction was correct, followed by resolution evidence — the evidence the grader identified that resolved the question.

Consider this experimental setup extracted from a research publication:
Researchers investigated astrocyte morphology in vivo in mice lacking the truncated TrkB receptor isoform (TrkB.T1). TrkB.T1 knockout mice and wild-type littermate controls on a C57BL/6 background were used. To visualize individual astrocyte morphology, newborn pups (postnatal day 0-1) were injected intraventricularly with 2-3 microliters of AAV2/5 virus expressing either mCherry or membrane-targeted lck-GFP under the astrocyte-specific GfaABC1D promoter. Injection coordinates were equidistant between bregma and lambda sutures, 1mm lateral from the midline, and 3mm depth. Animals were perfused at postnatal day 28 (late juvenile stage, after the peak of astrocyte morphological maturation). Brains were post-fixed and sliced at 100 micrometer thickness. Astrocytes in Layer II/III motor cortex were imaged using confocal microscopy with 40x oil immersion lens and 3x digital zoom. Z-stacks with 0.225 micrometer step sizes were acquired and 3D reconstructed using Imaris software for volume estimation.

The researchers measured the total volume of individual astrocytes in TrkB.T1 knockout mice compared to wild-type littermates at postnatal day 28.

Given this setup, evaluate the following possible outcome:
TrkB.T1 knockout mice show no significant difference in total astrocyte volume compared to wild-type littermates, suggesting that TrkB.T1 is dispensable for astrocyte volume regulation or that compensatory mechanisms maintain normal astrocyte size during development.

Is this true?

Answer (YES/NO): NO